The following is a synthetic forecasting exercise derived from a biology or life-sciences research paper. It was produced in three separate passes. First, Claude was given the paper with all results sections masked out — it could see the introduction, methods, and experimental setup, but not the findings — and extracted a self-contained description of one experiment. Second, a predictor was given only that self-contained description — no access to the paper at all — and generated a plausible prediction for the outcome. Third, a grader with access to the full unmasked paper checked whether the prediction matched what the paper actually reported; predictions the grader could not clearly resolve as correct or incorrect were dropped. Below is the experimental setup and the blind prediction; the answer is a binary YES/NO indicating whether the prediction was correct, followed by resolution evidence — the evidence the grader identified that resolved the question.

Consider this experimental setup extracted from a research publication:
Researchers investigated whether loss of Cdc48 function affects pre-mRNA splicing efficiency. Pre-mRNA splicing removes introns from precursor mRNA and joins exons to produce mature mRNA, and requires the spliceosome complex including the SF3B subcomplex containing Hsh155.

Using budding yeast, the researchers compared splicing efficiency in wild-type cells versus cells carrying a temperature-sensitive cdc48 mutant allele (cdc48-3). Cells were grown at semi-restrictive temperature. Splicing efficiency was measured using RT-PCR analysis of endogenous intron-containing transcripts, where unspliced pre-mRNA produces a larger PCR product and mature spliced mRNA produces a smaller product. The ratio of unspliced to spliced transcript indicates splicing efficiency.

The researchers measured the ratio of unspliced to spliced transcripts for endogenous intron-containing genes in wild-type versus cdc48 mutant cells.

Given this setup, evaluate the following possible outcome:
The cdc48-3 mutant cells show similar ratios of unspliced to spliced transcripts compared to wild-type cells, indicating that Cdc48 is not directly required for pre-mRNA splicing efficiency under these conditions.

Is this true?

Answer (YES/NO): NO